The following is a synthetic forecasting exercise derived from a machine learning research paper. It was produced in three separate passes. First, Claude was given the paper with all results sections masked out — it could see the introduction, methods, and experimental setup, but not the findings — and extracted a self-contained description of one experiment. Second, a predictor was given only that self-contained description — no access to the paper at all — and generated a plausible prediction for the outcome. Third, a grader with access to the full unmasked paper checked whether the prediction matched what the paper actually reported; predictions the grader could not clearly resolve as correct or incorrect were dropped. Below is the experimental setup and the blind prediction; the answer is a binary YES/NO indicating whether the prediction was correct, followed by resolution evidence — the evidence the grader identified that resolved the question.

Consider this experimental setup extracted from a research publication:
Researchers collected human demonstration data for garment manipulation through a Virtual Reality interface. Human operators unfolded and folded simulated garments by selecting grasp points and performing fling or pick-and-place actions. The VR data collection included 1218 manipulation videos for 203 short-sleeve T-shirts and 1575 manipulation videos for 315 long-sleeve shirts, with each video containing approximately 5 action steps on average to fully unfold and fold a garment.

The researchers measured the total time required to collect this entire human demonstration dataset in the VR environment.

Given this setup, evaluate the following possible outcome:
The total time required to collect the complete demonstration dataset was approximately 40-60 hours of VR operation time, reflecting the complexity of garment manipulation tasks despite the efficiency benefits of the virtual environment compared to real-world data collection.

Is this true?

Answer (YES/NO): NO